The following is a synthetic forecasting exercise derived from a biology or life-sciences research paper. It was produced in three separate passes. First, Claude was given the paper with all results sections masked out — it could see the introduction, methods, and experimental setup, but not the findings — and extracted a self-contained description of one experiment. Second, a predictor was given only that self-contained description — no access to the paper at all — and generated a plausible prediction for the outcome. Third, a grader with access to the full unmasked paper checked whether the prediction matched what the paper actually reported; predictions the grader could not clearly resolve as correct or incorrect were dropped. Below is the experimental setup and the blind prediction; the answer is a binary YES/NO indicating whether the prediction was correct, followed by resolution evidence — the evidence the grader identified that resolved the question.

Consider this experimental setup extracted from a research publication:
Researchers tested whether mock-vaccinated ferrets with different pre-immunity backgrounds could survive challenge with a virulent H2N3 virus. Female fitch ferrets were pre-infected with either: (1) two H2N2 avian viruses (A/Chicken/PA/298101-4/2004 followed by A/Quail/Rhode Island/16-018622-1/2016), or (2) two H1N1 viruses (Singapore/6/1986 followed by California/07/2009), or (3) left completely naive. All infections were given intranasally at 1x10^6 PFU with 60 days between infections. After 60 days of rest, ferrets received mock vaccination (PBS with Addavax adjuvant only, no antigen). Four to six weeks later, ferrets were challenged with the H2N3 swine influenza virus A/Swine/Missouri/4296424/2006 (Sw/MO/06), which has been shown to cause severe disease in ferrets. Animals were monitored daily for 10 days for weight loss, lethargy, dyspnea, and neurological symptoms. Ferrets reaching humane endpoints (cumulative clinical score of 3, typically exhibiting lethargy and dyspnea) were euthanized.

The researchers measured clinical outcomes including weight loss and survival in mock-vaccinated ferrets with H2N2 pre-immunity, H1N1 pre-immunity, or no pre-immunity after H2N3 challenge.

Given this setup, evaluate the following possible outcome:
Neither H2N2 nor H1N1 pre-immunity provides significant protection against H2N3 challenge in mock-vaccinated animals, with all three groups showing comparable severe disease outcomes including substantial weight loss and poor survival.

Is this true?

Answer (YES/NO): NO